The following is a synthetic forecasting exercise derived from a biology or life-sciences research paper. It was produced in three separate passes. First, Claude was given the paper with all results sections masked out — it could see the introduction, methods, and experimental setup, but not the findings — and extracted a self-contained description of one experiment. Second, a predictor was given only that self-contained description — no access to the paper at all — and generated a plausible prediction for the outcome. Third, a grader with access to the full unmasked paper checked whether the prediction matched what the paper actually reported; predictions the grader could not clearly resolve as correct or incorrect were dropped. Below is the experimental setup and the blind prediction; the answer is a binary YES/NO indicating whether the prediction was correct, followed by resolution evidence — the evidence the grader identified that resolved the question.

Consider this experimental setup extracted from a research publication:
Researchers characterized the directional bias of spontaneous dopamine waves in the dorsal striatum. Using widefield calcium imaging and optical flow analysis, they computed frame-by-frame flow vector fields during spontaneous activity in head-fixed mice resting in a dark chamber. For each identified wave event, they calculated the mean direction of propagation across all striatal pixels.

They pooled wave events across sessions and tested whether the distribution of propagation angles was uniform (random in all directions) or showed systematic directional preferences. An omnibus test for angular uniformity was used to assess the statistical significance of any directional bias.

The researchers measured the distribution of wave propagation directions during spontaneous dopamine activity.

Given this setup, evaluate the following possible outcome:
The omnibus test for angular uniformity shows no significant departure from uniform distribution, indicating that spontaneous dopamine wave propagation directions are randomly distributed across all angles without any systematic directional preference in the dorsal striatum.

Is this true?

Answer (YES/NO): NO